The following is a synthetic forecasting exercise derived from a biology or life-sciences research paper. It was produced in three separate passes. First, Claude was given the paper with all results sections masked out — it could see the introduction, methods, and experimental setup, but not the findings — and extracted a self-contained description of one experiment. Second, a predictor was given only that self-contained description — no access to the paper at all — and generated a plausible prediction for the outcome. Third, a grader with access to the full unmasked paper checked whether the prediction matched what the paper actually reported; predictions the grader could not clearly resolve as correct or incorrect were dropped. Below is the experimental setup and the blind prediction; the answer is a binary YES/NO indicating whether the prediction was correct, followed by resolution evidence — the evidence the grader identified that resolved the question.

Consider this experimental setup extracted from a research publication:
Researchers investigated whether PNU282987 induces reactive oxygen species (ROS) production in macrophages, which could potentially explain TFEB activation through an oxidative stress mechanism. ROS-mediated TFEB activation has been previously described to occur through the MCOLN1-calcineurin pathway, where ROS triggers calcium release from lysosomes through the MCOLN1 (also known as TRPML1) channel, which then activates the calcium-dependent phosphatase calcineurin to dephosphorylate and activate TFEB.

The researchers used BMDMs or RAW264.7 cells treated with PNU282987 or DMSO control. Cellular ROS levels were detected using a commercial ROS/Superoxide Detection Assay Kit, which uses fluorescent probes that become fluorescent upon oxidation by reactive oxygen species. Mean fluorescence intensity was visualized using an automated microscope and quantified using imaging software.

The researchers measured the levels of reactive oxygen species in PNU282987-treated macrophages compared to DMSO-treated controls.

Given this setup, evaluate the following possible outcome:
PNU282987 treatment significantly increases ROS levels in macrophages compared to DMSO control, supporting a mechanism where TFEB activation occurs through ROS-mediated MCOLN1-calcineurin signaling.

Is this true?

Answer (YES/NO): YES